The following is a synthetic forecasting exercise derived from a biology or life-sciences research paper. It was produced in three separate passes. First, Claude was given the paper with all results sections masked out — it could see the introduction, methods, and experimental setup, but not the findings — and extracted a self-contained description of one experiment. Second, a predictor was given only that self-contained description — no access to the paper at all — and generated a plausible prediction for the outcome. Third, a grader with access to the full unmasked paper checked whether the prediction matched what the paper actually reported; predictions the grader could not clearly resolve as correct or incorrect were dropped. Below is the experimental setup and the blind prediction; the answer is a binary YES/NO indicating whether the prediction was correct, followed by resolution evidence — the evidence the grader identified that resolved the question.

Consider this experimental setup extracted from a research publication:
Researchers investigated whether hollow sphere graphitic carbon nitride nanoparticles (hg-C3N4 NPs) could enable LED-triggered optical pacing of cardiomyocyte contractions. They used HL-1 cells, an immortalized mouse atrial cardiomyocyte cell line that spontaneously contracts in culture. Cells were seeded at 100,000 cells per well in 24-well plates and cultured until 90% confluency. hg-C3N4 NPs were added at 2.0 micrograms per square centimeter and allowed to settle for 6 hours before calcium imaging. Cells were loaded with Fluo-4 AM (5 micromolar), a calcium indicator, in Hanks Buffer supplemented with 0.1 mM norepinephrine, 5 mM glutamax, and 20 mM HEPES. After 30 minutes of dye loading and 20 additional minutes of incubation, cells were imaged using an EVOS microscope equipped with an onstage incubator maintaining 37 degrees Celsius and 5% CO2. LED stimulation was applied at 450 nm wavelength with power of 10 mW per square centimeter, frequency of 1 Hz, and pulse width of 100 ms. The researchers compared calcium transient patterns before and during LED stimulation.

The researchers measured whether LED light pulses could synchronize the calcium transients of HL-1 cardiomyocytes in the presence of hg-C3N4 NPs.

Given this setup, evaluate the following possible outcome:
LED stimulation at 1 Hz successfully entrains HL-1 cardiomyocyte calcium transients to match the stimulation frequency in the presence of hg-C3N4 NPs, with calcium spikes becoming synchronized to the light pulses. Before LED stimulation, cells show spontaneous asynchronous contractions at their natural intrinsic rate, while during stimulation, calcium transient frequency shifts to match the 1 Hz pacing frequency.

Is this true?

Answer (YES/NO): NO